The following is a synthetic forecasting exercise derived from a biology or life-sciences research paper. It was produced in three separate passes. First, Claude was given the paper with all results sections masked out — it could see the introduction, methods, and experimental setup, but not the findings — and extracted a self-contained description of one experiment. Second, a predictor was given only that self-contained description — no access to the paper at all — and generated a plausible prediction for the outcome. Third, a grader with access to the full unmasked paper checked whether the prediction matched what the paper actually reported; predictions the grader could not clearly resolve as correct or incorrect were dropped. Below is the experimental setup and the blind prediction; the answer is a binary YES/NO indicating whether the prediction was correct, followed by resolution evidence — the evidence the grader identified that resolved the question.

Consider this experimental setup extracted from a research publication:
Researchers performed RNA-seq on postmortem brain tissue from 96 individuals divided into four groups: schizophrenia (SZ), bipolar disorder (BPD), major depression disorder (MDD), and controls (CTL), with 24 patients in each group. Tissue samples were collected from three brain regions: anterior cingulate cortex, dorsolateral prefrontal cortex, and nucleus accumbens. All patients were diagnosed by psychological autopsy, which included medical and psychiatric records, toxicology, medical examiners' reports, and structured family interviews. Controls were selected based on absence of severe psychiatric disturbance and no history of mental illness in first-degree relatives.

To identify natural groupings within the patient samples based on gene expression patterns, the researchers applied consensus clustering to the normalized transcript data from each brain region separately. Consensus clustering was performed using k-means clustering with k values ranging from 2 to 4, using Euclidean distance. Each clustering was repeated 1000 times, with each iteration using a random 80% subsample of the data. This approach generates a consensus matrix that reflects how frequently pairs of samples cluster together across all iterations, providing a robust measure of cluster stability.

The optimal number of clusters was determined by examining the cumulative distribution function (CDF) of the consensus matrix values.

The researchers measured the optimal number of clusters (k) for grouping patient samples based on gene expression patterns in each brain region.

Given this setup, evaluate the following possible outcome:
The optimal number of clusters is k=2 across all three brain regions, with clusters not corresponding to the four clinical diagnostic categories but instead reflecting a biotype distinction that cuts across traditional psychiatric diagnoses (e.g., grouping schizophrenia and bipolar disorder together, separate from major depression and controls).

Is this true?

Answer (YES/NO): NO